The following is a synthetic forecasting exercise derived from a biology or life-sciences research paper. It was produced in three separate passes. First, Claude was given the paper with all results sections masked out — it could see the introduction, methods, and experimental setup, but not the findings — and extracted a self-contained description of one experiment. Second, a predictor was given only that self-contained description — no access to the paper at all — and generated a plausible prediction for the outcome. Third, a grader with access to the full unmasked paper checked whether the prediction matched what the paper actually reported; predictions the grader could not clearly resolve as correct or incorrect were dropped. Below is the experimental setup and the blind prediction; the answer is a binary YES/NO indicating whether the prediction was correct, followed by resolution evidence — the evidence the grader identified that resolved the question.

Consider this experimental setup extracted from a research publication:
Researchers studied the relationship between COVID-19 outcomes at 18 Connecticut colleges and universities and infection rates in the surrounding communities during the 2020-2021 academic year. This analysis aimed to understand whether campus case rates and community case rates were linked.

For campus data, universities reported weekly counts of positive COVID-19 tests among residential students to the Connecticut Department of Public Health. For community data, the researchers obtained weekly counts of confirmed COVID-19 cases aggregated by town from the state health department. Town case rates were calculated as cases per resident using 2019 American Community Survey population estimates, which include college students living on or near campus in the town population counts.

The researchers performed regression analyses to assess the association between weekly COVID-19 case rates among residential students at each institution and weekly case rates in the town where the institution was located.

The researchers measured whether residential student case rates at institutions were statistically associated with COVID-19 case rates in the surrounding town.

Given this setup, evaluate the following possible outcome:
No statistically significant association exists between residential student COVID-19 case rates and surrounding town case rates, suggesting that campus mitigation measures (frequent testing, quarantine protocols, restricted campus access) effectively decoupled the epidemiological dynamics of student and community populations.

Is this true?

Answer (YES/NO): NO